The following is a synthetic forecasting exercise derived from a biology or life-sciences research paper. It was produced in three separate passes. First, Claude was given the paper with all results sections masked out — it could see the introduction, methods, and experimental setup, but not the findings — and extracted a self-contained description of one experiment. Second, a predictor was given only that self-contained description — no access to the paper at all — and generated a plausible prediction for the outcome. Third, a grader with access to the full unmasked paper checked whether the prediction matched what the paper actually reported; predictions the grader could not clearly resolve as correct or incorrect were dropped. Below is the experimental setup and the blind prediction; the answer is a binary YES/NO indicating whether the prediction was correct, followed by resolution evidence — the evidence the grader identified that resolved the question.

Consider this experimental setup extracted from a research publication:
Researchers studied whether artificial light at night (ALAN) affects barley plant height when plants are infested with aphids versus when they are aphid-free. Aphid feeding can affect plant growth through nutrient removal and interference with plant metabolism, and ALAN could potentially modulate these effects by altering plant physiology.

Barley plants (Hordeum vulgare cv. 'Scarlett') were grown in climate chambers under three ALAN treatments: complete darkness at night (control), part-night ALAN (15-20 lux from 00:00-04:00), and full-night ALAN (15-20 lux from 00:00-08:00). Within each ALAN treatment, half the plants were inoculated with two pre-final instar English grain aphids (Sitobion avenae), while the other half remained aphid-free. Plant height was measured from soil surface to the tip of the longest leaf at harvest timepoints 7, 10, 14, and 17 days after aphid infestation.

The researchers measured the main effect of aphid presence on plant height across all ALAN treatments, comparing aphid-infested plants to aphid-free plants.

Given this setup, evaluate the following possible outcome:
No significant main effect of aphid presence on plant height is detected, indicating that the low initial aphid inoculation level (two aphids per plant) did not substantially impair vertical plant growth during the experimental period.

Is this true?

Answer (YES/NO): YES